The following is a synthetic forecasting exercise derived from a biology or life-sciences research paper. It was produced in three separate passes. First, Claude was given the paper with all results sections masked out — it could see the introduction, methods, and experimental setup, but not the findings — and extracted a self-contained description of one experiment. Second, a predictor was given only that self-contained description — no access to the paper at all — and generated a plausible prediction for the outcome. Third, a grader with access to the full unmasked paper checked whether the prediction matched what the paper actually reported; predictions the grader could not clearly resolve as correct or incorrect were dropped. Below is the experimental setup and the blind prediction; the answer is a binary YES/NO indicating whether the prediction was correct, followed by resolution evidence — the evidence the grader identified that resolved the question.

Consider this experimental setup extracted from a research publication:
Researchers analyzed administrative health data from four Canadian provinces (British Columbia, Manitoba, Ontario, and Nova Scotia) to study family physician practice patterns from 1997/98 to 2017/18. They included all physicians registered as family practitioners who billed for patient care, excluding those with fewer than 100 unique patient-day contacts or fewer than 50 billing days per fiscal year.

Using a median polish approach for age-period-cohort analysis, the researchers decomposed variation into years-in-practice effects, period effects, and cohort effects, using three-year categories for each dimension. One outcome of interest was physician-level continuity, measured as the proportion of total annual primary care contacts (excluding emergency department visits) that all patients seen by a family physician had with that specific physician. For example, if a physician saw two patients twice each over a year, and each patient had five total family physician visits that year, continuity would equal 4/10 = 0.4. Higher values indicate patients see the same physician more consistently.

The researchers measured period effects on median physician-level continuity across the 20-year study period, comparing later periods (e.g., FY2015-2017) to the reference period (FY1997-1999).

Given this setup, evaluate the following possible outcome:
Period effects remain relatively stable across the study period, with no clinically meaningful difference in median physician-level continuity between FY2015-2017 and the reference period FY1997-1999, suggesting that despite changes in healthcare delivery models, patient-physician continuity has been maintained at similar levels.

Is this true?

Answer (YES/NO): YES